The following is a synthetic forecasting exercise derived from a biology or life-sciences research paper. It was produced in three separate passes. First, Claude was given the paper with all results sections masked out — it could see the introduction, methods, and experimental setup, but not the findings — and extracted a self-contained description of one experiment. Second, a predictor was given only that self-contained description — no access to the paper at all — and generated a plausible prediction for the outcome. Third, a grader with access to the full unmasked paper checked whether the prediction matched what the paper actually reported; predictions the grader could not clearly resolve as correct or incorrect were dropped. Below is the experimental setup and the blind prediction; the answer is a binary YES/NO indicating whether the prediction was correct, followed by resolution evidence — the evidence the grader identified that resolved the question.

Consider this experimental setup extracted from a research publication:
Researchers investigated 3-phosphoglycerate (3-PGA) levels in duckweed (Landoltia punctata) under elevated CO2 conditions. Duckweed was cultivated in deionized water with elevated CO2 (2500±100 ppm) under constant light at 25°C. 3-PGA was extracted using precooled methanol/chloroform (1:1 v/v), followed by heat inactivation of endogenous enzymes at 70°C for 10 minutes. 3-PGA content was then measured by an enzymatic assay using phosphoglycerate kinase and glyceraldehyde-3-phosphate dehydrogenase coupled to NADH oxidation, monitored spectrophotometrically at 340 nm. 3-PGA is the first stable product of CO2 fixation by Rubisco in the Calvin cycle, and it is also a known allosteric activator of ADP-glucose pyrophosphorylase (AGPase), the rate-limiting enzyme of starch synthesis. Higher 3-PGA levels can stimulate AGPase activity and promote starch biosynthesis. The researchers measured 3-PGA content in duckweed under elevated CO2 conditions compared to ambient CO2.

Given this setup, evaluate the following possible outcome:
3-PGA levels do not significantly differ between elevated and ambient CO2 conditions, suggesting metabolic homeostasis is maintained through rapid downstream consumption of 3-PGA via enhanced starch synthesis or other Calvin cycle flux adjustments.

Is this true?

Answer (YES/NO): NO